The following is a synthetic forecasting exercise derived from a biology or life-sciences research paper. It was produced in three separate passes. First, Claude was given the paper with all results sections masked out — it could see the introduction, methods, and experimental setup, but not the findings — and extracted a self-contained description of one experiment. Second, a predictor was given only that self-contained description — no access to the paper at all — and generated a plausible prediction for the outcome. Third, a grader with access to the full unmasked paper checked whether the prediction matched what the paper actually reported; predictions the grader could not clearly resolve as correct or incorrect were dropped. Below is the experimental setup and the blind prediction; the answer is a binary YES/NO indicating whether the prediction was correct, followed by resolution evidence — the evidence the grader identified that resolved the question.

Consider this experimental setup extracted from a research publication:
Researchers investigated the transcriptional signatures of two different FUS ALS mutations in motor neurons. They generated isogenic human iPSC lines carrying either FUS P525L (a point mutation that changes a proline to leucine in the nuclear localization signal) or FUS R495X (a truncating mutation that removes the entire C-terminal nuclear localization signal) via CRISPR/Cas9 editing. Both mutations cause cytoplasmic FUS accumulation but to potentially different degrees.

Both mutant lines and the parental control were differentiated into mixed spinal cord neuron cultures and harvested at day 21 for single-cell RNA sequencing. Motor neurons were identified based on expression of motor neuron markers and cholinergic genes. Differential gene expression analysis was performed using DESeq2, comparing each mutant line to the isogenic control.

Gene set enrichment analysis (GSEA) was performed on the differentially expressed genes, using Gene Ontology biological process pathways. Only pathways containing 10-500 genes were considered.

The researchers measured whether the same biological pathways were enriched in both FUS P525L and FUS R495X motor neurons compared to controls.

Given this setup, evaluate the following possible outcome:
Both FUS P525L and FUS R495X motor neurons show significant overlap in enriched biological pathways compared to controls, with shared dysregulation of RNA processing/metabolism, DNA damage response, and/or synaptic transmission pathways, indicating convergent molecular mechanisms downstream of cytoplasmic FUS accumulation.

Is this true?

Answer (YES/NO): YES